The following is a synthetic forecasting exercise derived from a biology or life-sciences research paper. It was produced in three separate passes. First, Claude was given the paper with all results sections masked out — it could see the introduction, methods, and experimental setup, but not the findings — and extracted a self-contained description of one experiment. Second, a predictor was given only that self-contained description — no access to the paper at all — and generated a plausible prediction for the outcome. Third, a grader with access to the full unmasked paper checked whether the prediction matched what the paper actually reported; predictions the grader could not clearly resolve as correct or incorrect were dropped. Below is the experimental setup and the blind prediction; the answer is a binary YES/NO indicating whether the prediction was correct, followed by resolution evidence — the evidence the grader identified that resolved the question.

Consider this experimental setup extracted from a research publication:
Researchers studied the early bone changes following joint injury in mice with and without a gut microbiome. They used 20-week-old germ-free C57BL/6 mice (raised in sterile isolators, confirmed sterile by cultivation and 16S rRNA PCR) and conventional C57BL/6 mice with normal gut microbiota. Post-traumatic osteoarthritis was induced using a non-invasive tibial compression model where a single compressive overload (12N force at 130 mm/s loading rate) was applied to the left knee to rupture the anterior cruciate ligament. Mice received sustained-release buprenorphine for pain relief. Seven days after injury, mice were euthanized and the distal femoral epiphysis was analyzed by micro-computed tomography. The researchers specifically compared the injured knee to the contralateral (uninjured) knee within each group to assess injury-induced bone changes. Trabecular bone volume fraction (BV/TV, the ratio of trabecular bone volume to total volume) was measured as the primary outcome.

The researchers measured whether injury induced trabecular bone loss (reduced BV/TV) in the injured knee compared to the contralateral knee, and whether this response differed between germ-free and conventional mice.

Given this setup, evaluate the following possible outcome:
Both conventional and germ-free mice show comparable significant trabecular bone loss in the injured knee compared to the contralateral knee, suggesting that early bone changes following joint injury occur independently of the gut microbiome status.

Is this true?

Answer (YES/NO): NO